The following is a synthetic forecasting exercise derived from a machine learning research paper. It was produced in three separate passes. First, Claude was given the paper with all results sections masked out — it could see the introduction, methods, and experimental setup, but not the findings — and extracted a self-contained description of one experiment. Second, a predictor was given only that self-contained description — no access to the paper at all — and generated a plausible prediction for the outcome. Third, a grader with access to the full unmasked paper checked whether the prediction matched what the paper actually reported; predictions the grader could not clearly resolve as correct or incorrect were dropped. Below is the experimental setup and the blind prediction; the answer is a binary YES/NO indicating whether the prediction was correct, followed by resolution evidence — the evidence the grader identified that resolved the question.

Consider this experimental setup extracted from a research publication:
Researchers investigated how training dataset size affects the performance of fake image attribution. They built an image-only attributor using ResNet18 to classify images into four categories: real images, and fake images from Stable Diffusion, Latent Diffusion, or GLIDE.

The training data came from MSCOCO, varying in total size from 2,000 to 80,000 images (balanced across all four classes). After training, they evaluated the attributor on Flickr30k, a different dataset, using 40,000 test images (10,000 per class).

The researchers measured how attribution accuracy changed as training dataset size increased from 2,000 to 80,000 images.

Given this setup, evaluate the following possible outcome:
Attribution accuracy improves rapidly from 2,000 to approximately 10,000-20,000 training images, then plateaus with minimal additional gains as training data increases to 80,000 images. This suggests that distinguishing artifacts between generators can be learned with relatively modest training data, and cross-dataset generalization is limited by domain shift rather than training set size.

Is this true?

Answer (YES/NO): NO